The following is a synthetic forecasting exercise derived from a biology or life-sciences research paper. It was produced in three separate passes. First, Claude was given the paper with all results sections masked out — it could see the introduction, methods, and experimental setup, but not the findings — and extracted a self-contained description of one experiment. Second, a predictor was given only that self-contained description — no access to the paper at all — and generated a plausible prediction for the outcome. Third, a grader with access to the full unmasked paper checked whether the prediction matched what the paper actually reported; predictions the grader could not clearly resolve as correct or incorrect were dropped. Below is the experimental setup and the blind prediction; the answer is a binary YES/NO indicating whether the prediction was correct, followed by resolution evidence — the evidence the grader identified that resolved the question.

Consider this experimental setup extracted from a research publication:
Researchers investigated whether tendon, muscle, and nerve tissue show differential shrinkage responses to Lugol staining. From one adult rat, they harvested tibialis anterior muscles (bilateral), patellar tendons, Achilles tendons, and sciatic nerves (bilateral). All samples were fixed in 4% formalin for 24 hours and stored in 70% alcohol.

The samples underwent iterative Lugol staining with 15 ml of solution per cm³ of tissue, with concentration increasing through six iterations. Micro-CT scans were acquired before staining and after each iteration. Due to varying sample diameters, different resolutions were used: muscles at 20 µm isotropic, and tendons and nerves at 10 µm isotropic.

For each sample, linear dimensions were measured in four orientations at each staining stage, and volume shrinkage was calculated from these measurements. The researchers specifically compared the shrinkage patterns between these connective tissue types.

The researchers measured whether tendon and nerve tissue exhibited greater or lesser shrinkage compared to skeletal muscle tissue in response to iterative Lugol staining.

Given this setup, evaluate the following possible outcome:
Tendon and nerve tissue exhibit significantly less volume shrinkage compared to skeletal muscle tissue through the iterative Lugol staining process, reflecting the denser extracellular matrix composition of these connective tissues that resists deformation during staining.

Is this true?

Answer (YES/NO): NO